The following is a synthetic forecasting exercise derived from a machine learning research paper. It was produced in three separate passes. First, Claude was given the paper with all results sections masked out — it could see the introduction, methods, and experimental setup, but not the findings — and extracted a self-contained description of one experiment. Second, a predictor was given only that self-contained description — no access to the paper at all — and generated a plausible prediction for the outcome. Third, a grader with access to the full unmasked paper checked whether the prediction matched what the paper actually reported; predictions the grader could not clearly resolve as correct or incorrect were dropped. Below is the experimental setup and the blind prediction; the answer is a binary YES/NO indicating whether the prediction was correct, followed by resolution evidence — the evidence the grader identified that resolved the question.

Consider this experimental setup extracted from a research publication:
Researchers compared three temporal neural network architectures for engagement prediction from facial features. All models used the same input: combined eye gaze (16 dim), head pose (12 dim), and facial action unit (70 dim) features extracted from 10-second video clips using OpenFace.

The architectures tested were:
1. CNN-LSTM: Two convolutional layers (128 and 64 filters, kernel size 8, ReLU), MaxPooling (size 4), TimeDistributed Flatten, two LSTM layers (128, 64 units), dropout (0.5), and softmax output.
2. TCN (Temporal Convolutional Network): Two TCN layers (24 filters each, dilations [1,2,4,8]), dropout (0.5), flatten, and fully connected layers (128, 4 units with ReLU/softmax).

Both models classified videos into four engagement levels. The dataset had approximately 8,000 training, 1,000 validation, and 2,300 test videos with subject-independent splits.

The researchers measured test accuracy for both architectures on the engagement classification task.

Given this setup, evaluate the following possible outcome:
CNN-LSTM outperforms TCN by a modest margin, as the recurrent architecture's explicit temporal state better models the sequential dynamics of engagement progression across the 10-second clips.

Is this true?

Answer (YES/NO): NO